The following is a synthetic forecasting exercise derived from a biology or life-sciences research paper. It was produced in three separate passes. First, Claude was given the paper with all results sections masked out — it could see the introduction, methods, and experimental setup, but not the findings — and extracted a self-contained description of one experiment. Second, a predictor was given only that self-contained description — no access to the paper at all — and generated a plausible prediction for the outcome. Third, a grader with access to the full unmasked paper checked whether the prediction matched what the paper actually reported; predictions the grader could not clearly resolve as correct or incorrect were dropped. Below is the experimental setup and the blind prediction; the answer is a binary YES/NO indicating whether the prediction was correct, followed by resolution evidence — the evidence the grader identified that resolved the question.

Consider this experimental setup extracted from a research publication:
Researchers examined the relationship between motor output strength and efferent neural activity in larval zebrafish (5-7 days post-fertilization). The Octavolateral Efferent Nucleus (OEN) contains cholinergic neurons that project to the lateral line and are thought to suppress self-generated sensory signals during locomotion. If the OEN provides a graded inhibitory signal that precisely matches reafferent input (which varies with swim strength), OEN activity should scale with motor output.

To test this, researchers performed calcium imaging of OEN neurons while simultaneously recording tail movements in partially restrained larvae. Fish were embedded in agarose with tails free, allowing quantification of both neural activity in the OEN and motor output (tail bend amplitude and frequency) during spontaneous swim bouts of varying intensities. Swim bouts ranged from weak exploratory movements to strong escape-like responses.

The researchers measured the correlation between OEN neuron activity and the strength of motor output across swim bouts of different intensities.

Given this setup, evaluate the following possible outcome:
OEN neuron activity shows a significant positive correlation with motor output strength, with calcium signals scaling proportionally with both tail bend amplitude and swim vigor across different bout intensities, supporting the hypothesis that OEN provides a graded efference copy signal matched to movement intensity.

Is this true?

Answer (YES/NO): NO